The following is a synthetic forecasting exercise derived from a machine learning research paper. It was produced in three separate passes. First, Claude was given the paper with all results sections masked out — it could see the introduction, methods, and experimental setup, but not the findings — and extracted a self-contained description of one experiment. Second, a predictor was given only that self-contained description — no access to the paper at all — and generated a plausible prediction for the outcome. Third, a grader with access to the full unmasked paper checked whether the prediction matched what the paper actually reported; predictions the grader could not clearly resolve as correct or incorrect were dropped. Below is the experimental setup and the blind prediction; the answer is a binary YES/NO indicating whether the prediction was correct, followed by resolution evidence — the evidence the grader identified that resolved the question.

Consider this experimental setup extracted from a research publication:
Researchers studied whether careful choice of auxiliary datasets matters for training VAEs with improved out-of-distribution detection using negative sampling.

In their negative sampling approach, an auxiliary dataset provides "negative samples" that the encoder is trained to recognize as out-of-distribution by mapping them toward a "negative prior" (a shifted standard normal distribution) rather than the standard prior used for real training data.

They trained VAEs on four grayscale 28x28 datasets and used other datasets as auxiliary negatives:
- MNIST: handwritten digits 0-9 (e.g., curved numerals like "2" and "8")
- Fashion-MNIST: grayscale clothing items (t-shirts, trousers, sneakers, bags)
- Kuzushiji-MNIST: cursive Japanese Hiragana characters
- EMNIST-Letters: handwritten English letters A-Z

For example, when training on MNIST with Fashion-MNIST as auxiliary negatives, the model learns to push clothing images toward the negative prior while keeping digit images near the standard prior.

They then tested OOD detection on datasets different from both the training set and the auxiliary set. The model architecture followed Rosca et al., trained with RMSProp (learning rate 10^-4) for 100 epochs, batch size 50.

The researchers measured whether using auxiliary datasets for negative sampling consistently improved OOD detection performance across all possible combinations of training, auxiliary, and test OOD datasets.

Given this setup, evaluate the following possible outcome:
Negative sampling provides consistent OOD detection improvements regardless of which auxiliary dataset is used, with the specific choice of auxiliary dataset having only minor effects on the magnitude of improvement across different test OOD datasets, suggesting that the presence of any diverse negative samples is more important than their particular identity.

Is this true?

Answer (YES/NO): NO